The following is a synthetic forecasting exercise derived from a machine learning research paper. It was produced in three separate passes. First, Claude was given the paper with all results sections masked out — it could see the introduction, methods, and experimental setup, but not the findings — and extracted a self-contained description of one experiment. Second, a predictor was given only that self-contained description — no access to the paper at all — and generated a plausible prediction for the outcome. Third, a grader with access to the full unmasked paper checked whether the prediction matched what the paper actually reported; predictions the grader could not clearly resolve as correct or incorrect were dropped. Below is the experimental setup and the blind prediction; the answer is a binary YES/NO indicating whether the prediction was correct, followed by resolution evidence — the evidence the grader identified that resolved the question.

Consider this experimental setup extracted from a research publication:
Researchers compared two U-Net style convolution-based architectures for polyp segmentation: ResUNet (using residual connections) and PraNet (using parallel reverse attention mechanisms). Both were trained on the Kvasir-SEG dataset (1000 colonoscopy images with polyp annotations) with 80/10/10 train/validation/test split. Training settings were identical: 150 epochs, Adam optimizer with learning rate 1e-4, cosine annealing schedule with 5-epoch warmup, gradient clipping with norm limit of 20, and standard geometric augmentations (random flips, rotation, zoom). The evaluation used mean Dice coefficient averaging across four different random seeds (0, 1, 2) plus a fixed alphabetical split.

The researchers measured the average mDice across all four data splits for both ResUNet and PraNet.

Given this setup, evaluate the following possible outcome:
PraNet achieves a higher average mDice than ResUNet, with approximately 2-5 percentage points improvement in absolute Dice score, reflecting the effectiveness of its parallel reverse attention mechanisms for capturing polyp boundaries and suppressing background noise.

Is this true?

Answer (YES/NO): NO